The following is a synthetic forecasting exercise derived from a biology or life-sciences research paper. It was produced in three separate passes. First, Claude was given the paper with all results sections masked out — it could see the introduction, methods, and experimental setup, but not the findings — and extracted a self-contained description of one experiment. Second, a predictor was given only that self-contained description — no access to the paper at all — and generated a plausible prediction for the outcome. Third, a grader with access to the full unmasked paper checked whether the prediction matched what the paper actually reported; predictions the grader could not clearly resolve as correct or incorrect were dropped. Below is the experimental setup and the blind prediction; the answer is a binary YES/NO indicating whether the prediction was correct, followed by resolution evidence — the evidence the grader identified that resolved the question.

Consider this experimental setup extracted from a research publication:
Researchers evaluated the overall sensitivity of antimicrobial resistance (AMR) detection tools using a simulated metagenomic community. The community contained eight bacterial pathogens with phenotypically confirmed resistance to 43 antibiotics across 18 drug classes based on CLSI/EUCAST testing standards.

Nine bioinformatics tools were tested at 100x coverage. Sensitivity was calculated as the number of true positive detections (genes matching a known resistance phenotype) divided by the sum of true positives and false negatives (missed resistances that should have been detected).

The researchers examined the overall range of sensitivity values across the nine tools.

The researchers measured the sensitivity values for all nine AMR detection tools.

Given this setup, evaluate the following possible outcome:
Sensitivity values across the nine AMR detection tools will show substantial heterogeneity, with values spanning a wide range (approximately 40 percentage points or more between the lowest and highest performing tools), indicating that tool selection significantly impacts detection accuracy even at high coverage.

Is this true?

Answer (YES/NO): YES